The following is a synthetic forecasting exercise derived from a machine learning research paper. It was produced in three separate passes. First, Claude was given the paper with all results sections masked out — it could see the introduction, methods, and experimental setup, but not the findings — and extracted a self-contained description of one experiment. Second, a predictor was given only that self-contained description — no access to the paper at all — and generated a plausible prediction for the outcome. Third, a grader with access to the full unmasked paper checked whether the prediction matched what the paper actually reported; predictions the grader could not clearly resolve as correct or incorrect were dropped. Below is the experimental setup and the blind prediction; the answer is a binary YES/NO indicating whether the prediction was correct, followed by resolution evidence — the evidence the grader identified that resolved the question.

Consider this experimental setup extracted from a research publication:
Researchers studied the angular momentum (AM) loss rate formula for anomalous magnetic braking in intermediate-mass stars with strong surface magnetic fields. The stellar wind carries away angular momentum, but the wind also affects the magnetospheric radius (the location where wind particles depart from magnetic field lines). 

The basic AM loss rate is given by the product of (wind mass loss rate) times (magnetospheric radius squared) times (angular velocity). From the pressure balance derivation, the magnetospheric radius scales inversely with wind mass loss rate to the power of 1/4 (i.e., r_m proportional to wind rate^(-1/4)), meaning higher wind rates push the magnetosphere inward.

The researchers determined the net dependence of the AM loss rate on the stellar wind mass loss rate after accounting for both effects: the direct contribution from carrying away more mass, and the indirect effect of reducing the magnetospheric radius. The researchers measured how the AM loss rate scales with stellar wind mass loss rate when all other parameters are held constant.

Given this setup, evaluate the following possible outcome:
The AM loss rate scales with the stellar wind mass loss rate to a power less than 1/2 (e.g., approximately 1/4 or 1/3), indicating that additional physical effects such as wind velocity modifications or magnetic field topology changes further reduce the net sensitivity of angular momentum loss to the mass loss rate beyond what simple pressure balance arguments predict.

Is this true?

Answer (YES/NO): NO